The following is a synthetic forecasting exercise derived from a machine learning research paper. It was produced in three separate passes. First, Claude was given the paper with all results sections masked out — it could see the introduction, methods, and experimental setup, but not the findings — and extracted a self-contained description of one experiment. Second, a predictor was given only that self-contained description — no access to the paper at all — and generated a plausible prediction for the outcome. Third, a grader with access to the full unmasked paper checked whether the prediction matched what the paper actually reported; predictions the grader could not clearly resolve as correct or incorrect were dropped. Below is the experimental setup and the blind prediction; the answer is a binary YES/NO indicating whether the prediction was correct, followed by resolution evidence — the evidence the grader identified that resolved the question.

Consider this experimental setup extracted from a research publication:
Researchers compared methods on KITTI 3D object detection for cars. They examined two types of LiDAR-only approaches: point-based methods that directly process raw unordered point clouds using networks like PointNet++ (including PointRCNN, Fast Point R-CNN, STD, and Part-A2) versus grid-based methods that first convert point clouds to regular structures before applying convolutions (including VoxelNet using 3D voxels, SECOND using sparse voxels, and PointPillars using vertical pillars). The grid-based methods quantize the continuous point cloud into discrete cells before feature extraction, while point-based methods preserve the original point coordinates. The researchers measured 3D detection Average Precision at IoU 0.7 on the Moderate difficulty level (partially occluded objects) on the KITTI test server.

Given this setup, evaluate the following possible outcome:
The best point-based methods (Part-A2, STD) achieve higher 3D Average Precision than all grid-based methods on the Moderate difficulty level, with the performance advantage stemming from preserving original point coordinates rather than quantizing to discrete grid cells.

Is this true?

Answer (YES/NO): YES